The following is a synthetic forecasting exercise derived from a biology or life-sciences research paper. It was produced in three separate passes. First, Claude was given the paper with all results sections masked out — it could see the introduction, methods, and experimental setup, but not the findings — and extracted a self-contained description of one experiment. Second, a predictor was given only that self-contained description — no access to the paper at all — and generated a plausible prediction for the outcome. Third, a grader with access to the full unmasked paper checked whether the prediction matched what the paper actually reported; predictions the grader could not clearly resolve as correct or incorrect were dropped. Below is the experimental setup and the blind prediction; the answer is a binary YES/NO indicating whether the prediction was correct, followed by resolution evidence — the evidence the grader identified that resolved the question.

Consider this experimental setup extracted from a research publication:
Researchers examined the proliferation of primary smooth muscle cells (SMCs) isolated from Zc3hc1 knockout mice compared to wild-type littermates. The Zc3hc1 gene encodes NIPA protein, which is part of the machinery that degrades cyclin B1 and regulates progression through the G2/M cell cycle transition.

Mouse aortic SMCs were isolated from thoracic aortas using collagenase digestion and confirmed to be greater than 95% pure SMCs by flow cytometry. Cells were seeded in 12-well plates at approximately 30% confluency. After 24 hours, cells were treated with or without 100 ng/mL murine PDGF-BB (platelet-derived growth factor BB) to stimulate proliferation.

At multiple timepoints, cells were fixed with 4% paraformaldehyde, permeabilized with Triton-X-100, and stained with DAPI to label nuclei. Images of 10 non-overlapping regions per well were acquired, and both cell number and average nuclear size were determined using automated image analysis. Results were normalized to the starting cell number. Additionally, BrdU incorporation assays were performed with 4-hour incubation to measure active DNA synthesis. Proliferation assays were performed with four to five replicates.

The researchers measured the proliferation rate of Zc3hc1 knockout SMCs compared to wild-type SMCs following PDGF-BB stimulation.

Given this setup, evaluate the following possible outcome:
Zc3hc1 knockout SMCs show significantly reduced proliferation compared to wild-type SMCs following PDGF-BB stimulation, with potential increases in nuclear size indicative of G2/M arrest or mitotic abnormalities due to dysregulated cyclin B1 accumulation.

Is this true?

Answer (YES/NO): NO